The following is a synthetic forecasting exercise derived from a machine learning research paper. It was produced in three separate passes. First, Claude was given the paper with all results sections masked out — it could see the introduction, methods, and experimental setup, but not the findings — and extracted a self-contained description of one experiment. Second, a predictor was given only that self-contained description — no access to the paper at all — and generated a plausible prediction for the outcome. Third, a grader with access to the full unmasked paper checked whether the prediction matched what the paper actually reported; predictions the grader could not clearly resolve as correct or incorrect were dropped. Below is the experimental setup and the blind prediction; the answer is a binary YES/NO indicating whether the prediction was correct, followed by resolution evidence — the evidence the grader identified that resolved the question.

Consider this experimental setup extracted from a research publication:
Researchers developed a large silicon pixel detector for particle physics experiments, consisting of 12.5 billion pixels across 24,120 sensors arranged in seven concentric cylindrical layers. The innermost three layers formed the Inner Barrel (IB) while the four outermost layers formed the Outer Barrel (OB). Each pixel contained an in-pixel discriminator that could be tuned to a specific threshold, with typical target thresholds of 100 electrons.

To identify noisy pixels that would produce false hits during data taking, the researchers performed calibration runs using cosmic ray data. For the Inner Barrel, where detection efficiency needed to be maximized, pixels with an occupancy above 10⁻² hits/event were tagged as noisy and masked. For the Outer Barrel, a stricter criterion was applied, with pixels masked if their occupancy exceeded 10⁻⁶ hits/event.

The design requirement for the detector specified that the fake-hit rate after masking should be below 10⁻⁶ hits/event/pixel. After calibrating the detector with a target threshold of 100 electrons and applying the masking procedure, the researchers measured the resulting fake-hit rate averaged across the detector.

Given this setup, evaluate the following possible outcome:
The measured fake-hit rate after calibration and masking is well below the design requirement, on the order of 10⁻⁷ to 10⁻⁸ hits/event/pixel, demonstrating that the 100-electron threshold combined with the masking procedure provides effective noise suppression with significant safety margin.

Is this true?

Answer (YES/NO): YES